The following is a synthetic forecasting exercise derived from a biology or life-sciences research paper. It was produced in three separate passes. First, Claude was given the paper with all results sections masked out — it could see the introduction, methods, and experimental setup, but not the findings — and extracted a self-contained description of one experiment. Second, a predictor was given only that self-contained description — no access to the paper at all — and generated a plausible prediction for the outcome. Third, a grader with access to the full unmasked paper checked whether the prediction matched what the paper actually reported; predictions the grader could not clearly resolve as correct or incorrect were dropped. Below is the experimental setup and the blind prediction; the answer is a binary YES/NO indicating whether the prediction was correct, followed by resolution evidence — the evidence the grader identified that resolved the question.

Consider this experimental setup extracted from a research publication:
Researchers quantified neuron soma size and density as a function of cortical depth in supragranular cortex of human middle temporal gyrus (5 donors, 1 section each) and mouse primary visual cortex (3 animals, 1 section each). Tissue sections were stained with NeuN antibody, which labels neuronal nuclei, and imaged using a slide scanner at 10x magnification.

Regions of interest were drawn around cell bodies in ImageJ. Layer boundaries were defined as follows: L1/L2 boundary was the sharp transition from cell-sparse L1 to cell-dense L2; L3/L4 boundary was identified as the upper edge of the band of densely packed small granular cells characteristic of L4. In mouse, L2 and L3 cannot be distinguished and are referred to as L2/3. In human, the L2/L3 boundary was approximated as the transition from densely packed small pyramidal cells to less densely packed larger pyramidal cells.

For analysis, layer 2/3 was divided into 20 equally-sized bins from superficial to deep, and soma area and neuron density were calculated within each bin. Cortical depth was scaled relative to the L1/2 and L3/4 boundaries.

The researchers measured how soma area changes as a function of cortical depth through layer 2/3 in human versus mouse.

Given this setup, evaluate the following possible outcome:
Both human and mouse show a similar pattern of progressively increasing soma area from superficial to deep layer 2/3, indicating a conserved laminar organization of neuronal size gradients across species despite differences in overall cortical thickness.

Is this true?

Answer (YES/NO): NO